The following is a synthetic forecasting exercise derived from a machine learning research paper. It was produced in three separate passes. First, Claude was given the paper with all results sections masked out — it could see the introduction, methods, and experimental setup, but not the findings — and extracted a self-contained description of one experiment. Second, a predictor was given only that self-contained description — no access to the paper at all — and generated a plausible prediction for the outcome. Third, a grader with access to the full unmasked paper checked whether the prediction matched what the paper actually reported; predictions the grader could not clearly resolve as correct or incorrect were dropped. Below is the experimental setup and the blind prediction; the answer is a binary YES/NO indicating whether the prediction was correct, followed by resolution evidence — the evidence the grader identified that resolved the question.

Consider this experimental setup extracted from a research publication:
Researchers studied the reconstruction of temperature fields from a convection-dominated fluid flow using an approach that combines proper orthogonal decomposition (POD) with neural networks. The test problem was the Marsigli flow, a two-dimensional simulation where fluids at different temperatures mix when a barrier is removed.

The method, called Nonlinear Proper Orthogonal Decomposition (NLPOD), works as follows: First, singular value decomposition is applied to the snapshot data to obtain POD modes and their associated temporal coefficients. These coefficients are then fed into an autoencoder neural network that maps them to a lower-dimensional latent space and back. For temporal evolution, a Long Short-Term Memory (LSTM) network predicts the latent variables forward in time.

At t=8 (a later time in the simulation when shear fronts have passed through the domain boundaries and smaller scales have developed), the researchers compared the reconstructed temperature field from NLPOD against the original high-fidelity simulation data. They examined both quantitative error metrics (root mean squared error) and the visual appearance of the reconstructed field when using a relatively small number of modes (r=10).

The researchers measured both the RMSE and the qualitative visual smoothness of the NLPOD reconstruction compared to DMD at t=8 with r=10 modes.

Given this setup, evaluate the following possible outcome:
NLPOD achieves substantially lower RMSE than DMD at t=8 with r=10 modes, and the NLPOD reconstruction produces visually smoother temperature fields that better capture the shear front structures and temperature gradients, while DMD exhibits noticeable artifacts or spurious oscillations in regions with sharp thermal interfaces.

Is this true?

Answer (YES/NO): NO